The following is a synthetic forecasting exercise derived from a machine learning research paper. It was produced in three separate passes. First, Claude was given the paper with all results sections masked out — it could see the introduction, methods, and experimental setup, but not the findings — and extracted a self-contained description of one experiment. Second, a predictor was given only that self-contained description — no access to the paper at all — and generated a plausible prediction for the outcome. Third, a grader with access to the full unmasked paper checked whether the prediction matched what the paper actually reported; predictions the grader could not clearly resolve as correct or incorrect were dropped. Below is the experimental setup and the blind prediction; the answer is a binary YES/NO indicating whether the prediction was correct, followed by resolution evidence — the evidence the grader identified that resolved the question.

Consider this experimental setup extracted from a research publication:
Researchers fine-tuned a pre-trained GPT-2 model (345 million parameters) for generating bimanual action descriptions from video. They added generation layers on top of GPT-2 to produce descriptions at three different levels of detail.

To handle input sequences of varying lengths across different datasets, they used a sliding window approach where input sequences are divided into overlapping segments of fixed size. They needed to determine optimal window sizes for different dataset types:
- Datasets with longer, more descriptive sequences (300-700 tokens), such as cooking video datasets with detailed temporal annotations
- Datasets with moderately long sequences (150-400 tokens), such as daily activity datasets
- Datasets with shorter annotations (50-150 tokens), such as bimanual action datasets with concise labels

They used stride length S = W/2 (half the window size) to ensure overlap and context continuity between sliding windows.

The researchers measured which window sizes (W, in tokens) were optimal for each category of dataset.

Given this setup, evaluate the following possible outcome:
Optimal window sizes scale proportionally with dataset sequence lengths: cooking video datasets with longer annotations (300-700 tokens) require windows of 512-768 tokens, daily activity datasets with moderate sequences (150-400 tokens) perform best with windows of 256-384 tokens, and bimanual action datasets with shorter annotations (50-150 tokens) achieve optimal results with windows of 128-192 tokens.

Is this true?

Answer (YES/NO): NO